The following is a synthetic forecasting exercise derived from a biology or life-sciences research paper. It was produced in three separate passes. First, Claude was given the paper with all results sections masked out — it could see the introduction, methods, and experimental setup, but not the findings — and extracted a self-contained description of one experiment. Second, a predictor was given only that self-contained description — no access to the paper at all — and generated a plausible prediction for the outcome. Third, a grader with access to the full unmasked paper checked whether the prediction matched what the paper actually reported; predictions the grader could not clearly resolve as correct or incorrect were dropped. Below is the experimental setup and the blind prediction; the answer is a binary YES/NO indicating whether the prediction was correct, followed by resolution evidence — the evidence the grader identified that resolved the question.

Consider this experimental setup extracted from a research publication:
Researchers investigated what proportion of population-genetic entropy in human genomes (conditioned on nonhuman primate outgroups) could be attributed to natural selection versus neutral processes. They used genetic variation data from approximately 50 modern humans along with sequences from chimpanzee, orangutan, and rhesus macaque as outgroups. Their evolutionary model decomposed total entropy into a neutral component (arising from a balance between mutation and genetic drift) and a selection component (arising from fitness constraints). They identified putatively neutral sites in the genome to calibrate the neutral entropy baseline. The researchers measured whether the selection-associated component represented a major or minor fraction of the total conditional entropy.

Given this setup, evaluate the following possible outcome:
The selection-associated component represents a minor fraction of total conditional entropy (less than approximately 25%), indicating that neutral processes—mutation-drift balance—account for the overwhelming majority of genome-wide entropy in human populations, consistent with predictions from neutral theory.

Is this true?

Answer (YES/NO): YES